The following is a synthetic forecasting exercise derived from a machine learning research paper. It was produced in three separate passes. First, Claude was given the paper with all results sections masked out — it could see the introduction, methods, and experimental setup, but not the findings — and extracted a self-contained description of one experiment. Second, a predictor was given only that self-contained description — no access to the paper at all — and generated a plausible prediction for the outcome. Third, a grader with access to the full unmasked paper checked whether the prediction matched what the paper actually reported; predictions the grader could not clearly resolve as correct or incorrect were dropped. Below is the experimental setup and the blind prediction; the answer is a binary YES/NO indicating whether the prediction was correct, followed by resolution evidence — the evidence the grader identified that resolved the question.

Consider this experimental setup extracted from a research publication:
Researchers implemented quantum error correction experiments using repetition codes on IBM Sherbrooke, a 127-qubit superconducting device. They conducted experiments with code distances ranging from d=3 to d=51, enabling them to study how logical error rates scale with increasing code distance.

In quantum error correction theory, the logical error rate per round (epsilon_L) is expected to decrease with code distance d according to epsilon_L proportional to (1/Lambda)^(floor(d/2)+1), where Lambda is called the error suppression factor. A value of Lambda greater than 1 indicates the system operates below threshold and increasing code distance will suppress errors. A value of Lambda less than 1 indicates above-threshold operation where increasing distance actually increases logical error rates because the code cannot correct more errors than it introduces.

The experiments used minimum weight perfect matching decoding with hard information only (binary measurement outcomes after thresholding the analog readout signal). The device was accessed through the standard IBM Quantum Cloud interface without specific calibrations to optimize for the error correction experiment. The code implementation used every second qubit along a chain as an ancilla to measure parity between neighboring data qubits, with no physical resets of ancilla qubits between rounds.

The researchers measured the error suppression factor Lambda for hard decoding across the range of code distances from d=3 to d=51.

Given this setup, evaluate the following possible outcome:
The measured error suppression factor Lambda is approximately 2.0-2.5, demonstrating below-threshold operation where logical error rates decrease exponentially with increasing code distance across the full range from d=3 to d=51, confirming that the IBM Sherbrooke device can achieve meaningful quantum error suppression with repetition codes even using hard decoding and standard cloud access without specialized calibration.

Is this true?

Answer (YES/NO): NO